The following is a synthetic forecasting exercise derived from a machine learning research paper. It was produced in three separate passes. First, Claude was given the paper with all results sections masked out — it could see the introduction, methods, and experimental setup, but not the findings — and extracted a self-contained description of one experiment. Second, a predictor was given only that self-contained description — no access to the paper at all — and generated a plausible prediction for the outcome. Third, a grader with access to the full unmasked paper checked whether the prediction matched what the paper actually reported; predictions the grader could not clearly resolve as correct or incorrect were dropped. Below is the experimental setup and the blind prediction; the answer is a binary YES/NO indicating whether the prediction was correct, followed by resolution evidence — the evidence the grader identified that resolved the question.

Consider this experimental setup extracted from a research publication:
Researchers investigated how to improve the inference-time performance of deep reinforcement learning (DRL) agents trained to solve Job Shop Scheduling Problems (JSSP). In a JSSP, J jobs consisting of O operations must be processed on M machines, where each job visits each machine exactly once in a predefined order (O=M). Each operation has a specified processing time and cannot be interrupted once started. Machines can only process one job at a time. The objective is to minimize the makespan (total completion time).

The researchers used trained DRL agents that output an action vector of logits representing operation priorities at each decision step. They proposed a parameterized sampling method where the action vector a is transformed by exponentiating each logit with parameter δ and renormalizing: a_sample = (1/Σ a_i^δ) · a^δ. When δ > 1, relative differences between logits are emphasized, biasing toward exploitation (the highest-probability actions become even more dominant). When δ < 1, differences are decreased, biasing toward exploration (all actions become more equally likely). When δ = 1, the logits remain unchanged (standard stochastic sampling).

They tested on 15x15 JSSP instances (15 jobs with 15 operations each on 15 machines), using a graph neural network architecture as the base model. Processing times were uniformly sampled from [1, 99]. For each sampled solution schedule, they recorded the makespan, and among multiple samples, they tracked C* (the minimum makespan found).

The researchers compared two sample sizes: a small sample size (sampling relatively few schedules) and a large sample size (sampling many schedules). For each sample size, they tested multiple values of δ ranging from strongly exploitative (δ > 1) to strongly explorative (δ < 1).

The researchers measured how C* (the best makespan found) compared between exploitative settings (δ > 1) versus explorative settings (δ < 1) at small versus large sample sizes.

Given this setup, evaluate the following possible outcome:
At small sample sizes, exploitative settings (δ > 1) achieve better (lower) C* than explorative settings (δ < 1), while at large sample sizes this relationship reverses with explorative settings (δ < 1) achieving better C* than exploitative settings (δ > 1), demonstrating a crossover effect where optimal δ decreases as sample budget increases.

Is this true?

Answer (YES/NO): YES